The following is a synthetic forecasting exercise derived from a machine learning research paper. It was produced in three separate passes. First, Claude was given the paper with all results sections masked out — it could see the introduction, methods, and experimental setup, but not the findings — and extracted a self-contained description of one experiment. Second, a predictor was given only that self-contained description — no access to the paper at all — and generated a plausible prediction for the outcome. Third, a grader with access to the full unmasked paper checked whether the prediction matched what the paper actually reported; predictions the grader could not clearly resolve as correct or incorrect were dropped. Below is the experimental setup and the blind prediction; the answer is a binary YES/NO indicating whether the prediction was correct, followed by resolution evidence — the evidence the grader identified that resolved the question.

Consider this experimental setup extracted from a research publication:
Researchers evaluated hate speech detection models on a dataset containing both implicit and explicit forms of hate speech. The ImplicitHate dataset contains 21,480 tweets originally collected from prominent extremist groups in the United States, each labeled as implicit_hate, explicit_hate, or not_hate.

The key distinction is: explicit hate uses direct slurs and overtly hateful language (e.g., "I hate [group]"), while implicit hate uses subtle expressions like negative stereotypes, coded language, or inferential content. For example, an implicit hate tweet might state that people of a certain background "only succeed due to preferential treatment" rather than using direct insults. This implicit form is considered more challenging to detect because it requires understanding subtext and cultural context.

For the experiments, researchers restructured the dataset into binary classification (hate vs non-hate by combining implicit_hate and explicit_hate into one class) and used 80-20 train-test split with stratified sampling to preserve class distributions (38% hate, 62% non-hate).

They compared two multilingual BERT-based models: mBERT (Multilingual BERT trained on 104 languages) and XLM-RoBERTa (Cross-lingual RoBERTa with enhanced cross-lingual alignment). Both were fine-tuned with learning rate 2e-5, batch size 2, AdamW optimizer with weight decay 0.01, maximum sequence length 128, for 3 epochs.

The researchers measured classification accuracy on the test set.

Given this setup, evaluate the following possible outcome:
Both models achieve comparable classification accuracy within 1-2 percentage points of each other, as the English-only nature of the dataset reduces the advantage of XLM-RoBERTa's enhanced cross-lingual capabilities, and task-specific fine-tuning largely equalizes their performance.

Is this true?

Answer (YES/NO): NO